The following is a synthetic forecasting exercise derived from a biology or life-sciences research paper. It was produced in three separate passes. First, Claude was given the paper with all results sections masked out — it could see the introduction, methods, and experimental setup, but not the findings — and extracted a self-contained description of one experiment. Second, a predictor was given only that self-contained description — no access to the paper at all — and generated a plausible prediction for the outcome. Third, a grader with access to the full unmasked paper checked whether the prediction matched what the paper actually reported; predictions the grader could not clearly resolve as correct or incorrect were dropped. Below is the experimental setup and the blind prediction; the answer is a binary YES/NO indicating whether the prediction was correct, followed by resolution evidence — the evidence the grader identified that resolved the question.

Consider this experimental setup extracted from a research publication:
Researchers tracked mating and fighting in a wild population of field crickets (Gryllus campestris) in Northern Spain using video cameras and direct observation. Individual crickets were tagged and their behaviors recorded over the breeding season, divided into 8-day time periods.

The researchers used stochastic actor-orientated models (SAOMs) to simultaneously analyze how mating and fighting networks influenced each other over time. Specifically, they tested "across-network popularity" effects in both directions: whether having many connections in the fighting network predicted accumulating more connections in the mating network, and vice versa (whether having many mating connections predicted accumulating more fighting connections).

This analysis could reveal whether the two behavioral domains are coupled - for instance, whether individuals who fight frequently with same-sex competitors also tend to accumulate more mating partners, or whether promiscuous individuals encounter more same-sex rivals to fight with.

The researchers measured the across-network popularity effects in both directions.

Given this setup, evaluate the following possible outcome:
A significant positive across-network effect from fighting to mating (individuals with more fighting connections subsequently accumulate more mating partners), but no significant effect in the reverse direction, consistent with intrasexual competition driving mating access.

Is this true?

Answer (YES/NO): NO